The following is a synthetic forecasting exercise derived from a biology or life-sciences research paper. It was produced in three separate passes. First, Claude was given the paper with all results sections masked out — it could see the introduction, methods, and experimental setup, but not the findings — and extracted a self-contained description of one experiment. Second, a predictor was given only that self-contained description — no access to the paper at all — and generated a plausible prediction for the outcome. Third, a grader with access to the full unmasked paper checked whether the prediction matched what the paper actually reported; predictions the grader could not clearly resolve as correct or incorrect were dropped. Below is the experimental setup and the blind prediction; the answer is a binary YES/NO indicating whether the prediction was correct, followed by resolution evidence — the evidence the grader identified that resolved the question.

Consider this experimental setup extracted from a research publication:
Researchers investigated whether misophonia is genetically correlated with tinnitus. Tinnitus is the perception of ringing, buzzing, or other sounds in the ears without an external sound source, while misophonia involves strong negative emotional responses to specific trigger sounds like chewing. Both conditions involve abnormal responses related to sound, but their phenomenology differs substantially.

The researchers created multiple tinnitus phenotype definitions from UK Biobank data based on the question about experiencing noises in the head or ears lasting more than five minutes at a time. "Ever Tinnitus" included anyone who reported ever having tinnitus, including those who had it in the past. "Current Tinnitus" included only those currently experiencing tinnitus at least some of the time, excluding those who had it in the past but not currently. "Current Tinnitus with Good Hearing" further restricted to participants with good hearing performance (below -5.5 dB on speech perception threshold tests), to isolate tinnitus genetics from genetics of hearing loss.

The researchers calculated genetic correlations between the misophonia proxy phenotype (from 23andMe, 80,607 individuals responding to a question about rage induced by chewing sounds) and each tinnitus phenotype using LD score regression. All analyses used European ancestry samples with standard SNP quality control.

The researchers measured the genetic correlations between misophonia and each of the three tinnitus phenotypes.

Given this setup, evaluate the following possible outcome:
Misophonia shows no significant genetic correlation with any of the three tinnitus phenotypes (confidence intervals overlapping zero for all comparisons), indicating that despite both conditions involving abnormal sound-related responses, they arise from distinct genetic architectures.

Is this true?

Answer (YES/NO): NO